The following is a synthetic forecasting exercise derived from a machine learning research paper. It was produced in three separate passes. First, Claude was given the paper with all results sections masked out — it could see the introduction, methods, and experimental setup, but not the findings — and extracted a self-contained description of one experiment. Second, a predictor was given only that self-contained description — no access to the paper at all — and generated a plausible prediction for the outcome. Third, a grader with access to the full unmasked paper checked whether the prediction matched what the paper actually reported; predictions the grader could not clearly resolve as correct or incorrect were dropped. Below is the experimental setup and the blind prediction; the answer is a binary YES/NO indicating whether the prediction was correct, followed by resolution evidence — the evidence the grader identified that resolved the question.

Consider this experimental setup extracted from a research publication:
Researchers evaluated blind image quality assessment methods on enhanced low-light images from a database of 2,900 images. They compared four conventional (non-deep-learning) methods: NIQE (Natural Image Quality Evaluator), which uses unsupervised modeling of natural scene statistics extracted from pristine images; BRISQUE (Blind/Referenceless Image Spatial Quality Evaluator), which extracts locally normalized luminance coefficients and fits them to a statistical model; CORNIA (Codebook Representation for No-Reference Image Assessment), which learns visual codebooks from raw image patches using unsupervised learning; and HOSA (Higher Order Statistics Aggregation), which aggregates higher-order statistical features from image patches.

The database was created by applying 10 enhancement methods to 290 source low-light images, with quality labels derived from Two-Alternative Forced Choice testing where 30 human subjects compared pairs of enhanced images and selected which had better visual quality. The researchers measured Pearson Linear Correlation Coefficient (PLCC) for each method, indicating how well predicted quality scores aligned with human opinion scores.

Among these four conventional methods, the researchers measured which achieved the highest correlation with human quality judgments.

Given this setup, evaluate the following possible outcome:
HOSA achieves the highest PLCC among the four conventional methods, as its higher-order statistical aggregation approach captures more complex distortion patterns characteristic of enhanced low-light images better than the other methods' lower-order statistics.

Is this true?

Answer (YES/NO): YES